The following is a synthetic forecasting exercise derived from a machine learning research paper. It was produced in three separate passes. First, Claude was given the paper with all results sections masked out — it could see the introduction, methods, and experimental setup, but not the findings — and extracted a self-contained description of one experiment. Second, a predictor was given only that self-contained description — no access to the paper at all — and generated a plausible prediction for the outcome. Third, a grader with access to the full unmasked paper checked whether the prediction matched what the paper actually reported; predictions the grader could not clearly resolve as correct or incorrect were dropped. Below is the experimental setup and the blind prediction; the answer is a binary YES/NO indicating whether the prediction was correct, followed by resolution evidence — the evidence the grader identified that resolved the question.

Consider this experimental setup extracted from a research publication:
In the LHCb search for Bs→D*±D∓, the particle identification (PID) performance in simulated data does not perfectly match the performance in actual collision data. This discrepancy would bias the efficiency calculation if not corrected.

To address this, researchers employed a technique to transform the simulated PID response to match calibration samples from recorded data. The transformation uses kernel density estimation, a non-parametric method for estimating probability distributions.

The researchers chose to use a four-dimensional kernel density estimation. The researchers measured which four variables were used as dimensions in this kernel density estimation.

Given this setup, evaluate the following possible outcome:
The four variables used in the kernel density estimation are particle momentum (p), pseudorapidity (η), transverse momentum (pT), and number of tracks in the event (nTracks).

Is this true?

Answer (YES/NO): NO